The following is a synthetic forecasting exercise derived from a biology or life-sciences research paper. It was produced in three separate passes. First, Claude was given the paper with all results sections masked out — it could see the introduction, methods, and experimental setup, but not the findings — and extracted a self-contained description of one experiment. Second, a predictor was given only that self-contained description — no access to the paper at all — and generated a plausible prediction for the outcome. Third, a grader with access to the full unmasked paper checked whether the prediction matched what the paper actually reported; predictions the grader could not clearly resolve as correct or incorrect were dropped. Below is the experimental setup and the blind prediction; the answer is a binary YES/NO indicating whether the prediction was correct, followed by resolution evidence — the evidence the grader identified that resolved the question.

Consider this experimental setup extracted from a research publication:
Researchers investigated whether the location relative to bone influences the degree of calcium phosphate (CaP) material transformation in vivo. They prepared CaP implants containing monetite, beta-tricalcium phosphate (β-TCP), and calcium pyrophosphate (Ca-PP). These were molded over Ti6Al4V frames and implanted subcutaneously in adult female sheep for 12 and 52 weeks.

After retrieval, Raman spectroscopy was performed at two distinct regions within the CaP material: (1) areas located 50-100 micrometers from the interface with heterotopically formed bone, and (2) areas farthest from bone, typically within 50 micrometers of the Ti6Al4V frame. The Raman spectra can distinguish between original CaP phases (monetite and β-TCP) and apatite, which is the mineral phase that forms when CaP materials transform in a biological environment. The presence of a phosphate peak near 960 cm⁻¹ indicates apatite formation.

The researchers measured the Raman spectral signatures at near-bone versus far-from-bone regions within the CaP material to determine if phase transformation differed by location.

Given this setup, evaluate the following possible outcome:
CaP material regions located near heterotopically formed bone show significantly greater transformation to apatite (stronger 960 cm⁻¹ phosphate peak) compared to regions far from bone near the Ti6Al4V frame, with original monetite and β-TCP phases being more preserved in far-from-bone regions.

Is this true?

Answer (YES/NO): YES